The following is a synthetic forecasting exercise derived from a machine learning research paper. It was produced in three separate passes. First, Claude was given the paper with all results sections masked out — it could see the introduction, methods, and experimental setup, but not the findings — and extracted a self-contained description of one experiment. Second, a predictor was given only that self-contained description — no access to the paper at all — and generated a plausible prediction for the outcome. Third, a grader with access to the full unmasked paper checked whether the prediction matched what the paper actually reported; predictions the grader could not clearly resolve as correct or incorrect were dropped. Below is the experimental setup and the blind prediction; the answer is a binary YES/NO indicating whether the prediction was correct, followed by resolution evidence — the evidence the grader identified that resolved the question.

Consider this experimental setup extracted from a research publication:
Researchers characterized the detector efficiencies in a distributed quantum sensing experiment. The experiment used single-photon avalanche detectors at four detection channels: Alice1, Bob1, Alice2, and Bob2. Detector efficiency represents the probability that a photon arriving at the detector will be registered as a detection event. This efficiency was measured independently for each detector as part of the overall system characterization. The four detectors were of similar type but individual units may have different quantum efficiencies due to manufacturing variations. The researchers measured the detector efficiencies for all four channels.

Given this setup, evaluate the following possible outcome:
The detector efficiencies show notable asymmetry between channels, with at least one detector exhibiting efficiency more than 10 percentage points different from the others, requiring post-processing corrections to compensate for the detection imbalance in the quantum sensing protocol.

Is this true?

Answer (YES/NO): NO